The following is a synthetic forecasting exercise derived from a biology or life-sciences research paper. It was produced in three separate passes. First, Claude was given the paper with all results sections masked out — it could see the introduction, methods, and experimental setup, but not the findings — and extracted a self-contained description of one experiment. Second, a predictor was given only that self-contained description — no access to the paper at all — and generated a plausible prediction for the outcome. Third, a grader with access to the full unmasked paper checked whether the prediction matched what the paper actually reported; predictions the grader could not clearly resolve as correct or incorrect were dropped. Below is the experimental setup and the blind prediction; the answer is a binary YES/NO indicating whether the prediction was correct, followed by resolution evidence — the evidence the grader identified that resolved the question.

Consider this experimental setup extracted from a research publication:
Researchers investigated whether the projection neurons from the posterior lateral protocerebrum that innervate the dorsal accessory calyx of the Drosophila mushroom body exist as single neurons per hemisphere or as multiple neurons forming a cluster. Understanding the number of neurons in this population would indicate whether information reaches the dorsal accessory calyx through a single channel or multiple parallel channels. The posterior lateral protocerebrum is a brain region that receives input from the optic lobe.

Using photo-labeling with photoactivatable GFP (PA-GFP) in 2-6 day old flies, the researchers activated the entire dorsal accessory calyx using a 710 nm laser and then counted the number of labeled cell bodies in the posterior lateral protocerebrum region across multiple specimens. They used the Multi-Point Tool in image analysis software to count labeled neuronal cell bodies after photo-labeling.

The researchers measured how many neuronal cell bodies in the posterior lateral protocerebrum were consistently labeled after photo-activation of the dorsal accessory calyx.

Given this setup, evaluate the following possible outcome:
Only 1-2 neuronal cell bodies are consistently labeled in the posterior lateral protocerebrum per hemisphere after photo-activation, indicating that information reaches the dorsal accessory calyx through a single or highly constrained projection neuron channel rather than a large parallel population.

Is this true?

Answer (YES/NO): NO